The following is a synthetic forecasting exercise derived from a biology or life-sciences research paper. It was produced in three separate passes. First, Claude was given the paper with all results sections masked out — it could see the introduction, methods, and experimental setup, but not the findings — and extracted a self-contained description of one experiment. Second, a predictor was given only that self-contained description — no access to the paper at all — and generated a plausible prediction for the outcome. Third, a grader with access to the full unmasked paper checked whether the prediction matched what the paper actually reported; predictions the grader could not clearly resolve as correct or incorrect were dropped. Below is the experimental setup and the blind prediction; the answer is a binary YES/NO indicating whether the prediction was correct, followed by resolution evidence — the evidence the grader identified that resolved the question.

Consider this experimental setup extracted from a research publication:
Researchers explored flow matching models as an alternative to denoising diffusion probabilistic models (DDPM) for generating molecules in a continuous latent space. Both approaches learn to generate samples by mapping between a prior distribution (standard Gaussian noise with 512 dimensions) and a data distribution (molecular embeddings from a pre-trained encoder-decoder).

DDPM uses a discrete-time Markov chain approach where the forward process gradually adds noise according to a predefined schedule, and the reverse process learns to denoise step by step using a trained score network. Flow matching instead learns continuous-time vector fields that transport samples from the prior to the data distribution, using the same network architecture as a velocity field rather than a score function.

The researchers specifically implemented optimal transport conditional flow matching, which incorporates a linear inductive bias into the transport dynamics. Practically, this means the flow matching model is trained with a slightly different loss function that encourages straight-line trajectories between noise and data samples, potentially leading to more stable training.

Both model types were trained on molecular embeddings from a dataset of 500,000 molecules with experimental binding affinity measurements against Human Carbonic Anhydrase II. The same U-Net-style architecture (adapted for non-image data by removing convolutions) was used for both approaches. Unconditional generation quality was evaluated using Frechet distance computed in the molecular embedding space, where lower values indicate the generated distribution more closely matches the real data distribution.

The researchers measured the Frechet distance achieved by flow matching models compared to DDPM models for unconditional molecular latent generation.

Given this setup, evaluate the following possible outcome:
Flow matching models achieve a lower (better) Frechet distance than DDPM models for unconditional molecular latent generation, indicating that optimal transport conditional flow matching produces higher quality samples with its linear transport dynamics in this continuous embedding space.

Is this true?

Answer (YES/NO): YES